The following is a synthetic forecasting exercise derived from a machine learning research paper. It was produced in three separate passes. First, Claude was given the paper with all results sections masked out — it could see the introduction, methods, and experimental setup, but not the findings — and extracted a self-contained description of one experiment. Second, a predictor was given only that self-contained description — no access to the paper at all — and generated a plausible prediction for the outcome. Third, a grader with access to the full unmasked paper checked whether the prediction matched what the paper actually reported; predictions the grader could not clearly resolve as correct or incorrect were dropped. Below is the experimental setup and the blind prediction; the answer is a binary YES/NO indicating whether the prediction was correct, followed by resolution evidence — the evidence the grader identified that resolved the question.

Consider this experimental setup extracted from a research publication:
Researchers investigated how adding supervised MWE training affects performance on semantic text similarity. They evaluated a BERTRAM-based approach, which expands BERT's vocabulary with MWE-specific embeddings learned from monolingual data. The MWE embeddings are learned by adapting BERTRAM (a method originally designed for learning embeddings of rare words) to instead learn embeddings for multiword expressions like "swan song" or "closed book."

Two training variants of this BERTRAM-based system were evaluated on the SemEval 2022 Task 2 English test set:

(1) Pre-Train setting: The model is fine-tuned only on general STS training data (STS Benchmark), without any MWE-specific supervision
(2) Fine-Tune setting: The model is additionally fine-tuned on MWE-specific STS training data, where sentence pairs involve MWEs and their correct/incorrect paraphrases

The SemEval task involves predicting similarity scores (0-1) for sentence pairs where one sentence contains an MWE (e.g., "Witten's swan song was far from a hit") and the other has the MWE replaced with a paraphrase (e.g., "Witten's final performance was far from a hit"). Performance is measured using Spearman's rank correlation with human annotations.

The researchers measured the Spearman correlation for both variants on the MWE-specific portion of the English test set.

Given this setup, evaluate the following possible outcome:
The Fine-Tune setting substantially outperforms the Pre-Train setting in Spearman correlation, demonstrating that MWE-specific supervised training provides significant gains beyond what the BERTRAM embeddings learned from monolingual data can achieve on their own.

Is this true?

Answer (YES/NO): NO